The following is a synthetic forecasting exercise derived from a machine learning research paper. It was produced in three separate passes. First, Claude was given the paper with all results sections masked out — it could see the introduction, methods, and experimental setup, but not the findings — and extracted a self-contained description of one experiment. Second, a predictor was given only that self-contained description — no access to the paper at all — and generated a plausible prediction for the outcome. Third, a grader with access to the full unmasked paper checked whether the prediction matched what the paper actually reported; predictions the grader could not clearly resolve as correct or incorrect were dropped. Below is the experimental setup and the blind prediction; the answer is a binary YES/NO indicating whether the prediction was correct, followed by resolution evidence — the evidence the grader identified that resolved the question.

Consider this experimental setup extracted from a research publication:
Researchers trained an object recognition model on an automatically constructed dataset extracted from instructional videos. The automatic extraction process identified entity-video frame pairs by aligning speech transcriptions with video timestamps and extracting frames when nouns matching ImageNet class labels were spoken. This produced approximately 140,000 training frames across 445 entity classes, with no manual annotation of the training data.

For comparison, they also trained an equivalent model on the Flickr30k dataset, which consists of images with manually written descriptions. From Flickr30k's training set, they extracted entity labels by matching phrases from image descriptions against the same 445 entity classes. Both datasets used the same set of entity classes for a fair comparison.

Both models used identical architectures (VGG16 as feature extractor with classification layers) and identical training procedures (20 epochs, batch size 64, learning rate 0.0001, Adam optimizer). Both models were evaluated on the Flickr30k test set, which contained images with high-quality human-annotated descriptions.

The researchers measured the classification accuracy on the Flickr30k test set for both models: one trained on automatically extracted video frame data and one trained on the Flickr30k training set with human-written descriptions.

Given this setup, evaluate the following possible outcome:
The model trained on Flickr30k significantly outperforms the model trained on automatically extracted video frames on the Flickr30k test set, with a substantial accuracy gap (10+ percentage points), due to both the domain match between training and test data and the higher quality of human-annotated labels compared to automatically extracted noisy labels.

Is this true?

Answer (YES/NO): YES